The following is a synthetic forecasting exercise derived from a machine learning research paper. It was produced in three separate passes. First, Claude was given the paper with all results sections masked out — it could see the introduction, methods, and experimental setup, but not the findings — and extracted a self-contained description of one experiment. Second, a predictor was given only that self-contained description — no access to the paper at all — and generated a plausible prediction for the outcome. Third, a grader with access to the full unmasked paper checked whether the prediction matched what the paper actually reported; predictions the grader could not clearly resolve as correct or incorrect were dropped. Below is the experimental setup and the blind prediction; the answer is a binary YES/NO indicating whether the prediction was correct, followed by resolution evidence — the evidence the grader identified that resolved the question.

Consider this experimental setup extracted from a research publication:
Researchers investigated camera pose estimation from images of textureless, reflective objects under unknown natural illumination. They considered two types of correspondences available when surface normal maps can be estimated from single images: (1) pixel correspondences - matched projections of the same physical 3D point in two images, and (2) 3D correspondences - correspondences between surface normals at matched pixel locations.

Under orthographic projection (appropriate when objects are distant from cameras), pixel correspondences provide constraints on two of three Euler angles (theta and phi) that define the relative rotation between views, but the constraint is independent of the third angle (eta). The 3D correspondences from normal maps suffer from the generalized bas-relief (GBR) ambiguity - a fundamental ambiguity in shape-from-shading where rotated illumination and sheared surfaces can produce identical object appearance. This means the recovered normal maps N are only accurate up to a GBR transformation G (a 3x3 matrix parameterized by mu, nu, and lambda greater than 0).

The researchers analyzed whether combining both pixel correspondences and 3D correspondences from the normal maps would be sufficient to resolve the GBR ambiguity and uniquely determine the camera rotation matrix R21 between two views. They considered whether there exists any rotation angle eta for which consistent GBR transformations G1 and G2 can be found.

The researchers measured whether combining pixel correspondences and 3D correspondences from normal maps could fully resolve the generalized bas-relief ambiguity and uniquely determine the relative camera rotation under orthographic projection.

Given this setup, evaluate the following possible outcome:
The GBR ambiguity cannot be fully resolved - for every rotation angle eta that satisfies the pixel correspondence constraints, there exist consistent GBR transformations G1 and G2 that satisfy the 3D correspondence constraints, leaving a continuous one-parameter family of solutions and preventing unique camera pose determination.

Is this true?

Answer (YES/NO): YES